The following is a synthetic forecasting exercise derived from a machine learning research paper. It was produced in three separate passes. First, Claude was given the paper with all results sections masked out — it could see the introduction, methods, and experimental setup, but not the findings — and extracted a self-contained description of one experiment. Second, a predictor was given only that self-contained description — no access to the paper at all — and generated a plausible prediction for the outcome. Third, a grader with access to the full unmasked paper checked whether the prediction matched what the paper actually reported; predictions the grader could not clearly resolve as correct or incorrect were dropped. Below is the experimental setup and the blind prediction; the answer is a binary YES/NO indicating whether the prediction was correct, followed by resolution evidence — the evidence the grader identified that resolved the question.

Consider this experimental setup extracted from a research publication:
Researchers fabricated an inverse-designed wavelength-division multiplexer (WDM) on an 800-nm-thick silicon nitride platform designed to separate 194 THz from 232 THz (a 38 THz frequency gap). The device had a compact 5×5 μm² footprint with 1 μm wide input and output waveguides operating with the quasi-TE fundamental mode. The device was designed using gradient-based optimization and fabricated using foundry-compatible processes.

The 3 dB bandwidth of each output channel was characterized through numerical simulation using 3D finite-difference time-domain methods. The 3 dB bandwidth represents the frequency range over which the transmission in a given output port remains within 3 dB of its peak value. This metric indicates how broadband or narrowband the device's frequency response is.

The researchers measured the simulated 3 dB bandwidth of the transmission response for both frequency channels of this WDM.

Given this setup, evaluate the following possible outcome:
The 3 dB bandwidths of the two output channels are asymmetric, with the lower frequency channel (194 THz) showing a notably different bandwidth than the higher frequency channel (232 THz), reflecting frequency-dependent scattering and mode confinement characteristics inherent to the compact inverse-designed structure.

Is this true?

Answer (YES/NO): NO